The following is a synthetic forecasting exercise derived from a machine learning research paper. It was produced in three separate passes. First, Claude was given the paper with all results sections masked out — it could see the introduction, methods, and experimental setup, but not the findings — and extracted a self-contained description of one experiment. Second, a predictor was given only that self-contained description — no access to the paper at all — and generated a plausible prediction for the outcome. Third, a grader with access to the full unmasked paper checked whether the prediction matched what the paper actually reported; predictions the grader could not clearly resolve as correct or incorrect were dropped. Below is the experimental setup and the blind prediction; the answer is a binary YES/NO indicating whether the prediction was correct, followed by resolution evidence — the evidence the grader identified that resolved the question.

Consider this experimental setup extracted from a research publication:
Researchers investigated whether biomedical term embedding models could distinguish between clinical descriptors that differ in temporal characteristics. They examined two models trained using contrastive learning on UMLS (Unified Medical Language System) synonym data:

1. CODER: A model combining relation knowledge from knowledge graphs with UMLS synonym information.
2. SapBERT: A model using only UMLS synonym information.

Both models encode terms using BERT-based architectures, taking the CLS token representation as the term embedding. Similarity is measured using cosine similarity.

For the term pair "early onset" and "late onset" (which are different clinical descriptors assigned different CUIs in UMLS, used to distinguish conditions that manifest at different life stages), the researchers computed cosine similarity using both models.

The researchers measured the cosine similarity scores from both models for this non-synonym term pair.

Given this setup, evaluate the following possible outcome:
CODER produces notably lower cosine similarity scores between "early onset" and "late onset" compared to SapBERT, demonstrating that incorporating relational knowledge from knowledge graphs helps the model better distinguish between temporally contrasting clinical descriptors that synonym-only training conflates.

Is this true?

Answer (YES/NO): NO